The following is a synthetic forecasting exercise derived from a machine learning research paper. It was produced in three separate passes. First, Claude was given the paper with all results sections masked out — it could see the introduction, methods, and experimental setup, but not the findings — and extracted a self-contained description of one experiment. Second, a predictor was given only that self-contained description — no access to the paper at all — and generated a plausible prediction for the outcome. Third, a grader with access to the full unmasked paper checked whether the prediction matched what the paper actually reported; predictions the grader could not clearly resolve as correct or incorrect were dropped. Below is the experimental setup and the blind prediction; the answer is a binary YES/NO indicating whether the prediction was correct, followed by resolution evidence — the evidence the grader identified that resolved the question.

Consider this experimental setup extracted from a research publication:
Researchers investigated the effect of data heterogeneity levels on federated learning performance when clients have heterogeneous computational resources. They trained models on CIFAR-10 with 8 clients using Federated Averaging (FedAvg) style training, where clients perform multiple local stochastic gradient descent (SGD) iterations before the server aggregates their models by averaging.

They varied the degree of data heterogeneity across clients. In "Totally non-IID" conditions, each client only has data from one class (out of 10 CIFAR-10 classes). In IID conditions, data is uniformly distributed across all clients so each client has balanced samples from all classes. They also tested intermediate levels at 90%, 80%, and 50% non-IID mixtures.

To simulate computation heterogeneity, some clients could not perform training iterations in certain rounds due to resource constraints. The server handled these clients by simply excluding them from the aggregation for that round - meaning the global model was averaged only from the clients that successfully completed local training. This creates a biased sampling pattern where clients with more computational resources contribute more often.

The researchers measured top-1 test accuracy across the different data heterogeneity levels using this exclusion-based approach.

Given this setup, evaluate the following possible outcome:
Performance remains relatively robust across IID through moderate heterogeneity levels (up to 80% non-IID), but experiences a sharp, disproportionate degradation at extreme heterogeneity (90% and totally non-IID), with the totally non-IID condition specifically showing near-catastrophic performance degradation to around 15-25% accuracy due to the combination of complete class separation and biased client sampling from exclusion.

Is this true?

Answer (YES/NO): NO